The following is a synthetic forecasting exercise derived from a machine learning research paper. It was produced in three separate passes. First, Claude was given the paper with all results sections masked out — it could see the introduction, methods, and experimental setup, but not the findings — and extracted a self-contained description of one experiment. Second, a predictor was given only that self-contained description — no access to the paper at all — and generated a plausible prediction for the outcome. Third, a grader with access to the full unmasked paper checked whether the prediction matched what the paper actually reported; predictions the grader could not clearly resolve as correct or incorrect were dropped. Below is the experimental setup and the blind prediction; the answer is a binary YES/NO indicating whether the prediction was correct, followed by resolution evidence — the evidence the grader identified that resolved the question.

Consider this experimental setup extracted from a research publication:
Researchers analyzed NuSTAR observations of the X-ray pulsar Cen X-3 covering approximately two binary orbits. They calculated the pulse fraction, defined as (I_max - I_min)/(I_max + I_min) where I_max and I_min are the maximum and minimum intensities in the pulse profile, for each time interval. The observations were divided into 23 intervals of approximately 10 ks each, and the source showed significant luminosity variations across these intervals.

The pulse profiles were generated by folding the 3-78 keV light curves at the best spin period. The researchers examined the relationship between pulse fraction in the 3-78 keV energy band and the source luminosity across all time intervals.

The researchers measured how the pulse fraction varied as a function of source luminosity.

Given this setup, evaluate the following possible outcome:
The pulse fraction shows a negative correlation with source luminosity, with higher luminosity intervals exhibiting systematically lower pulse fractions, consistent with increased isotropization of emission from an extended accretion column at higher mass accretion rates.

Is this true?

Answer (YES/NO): NO